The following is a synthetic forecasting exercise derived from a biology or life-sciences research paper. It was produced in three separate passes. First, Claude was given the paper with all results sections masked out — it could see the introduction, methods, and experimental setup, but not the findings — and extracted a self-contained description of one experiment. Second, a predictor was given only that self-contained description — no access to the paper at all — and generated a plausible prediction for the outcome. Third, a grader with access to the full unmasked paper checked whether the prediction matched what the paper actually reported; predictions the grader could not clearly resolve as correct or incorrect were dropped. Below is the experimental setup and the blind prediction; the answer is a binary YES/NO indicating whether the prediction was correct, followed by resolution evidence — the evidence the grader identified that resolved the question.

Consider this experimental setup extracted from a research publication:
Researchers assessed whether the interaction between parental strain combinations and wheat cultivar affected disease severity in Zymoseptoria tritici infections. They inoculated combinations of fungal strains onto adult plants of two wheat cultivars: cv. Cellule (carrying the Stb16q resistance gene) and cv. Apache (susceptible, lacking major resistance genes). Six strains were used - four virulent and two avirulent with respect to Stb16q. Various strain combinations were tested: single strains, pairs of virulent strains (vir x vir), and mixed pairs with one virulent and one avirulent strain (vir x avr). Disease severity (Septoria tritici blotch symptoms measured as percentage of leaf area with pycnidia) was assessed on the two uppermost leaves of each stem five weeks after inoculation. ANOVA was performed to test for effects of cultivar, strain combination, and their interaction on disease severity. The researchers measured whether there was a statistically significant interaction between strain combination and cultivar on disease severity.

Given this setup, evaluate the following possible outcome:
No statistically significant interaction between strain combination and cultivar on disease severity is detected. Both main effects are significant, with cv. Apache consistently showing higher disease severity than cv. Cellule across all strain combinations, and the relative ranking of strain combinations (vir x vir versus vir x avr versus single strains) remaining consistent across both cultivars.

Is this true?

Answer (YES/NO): NO